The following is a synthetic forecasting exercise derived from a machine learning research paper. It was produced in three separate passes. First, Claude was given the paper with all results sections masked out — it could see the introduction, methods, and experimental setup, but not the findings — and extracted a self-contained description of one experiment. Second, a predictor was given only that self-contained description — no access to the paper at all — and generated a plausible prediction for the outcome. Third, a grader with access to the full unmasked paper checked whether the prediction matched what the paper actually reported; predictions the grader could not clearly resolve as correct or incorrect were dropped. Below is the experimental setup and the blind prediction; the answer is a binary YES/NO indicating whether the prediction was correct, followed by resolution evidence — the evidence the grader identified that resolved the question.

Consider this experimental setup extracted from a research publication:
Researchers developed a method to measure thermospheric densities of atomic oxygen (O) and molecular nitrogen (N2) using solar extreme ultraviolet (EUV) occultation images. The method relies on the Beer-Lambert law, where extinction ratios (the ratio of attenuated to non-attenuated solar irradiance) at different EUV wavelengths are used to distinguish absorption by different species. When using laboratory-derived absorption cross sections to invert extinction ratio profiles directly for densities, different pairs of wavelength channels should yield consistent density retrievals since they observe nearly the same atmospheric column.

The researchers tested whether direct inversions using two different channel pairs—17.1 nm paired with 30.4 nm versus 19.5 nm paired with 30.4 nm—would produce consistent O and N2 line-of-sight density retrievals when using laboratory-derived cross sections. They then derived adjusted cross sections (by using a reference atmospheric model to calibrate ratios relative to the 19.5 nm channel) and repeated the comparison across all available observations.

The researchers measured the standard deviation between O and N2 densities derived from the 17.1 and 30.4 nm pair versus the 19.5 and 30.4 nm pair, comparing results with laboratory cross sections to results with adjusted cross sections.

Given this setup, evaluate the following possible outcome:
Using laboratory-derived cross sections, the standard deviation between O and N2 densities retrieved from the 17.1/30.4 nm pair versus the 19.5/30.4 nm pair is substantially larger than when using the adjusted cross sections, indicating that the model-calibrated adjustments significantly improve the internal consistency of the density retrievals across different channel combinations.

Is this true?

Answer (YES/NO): YES